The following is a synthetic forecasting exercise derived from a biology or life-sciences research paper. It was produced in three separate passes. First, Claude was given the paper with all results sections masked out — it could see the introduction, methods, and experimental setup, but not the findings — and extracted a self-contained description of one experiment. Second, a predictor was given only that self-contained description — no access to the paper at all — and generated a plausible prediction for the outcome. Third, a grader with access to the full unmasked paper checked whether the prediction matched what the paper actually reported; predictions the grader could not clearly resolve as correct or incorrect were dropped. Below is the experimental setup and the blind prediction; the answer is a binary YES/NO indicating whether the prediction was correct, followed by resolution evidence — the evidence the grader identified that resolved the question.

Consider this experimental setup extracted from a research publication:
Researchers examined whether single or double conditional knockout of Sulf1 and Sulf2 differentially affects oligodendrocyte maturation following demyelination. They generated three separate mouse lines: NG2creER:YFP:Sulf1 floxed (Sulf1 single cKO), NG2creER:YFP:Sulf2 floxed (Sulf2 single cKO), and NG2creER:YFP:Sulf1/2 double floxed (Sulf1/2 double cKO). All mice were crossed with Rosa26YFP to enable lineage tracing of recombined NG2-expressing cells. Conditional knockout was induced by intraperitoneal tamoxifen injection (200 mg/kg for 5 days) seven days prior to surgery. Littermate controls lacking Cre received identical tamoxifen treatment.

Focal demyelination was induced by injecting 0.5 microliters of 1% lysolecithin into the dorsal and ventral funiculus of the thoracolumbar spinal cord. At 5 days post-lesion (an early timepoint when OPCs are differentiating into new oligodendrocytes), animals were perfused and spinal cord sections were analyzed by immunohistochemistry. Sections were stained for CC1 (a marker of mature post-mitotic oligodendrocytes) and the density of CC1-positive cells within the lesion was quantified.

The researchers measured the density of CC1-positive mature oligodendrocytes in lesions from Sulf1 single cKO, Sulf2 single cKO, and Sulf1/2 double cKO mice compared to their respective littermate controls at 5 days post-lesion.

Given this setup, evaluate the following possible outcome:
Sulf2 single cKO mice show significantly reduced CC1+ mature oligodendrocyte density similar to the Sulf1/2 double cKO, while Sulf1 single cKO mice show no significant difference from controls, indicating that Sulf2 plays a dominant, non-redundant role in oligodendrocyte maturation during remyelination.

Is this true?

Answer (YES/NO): NO